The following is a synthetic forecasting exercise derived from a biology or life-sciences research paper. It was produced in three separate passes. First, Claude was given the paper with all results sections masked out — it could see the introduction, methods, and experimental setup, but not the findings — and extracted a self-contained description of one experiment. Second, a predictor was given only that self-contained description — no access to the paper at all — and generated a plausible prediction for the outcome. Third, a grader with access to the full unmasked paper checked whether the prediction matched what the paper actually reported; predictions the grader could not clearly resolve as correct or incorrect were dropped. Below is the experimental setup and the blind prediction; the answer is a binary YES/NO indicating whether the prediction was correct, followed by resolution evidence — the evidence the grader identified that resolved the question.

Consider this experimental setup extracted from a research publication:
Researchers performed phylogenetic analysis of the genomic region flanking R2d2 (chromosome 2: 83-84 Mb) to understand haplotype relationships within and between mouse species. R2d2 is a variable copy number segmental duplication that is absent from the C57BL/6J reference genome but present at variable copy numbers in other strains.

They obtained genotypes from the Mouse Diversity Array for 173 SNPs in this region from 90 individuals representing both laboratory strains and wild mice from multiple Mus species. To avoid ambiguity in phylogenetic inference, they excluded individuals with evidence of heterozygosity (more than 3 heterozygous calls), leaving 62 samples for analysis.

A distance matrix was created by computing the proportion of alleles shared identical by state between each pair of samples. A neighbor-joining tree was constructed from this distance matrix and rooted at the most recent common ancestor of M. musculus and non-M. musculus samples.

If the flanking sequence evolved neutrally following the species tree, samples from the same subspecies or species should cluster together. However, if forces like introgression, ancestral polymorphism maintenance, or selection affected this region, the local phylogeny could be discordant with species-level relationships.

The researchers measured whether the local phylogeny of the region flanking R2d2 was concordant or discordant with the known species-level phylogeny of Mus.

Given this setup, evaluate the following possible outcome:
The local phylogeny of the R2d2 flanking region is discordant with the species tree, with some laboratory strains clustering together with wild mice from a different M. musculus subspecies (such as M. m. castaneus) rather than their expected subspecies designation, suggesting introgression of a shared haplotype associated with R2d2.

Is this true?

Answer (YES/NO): NO